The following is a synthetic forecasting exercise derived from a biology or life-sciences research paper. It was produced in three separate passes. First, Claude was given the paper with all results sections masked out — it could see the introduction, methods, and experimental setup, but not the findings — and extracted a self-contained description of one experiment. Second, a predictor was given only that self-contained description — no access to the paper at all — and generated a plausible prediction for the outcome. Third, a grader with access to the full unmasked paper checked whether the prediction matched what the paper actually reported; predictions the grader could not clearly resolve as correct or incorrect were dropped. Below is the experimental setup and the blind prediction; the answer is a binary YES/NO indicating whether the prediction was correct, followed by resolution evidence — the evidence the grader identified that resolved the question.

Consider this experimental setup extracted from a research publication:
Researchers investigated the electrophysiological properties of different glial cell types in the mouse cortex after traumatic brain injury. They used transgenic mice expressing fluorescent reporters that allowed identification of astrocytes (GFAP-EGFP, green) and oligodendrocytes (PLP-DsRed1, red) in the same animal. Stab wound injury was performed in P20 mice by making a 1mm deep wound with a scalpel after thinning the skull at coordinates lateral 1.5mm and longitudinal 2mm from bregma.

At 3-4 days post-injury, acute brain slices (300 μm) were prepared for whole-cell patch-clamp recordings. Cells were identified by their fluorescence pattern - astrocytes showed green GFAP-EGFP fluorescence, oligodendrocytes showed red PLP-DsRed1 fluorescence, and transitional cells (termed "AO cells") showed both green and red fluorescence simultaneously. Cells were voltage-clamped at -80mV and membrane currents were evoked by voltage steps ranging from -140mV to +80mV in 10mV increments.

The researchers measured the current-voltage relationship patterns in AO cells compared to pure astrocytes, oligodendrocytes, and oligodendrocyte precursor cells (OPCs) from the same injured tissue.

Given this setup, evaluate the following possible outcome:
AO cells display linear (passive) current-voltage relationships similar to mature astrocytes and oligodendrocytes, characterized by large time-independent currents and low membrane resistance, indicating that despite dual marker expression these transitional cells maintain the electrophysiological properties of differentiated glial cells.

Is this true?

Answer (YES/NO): NO